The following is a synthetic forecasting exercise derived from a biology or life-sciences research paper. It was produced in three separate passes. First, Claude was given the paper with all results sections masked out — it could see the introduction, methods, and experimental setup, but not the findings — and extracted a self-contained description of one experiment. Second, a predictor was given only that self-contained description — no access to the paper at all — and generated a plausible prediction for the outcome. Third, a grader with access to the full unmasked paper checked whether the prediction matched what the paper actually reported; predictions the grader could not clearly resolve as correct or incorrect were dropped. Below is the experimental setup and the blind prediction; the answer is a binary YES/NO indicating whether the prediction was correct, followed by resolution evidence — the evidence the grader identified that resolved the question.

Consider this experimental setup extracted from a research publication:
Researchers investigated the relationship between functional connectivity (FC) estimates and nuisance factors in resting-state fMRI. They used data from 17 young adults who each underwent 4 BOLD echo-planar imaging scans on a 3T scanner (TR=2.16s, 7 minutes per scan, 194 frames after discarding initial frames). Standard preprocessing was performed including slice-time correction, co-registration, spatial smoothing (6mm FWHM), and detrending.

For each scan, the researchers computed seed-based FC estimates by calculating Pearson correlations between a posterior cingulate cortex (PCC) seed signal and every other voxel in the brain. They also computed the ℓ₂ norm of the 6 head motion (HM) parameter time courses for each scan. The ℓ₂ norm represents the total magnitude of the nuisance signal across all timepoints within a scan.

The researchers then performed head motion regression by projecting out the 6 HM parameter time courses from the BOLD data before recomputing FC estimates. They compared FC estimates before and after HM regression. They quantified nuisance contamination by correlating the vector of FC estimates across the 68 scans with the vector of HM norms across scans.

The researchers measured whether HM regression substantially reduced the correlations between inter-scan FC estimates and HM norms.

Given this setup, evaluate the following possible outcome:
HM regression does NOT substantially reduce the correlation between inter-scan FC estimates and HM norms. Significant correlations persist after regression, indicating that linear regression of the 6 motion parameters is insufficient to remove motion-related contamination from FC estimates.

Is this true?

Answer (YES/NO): YES